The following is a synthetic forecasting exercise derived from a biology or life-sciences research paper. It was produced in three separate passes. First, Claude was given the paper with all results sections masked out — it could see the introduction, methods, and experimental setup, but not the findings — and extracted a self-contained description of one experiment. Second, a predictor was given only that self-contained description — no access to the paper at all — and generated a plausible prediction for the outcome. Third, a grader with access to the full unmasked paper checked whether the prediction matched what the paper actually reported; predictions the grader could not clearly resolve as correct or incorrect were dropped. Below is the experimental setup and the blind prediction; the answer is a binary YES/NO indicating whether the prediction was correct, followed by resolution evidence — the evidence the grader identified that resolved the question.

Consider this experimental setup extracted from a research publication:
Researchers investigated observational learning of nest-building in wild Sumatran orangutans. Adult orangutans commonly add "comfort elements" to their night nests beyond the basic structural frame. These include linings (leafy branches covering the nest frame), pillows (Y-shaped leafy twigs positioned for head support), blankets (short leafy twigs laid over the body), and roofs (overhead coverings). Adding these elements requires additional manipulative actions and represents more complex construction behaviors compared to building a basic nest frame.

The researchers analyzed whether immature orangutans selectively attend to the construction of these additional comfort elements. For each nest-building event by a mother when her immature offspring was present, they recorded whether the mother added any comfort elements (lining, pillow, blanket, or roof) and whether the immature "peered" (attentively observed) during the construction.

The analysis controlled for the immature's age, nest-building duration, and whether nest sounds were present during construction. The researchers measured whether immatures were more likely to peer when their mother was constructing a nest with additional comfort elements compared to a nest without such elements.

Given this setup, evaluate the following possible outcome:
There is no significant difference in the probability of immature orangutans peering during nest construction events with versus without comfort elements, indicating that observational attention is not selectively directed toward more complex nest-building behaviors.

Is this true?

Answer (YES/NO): NO